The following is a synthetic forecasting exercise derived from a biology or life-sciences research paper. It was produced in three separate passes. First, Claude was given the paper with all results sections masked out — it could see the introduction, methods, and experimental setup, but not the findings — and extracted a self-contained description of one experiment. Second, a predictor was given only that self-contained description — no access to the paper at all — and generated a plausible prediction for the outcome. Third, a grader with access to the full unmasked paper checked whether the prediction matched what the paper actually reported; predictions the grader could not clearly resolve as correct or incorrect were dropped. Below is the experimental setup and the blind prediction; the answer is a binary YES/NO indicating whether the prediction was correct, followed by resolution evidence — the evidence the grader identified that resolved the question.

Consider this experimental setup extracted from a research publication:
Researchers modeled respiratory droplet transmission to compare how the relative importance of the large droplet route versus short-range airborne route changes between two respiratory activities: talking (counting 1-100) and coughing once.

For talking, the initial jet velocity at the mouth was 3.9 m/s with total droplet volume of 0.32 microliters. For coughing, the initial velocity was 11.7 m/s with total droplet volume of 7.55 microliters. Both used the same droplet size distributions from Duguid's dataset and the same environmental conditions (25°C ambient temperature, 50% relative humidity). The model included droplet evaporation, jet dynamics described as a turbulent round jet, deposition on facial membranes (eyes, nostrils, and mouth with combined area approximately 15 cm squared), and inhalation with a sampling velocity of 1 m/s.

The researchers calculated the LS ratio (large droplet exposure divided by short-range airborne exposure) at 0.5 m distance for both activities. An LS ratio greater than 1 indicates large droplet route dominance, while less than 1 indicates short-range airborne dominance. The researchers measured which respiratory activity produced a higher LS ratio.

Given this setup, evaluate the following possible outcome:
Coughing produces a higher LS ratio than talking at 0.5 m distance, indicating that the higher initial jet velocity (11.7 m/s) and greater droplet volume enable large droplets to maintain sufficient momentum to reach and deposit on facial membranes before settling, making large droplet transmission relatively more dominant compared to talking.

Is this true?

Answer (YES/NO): YES